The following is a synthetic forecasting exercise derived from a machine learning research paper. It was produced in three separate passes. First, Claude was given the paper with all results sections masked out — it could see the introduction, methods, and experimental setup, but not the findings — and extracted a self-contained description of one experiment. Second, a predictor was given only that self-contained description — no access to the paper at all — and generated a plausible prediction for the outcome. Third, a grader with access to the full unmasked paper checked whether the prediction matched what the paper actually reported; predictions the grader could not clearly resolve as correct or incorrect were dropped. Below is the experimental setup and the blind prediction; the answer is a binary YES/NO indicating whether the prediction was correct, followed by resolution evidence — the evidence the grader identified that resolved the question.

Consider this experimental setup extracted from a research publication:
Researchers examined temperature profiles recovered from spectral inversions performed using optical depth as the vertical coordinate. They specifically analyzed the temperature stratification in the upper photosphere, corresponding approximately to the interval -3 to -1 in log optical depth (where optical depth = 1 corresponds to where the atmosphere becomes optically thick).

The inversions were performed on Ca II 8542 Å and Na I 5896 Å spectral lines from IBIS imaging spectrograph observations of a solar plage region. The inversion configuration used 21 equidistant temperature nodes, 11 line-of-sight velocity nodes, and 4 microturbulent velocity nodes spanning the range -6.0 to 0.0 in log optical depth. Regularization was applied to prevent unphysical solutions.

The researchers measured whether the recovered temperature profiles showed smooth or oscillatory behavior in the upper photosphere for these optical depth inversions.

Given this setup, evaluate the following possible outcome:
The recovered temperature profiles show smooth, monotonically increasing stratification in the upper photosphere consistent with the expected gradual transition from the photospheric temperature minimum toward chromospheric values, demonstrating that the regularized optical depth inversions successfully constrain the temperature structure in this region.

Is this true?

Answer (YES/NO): NO